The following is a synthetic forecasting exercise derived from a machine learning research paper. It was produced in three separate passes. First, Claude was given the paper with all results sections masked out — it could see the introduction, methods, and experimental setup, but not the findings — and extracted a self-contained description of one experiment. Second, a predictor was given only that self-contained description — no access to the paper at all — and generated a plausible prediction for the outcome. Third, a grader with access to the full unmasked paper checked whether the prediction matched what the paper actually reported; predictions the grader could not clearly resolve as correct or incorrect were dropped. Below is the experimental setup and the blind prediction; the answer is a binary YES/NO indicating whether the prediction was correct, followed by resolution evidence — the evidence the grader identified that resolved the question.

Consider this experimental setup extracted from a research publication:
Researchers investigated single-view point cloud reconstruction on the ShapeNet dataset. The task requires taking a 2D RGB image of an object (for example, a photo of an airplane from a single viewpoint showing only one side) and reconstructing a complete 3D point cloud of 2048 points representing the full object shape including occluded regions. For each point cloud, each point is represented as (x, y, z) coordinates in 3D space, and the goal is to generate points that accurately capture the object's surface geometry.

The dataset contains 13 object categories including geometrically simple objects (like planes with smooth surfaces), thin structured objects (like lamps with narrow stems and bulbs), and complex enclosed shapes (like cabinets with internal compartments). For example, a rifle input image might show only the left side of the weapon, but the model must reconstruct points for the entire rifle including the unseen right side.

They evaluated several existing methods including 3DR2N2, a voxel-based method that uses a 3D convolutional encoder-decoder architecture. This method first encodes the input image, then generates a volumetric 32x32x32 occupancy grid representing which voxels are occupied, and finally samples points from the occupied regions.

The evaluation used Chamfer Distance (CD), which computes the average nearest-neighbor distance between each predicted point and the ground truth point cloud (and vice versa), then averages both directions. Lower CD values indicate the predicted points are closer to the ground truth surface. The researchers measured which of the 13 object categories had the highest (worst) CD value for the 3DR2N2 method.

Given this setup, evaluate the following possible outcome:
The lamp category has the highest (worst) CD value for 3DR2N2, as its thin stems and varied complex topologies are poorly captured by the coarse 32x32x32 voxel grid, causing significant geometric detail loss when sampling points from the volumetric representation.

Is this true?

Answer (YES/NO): YES